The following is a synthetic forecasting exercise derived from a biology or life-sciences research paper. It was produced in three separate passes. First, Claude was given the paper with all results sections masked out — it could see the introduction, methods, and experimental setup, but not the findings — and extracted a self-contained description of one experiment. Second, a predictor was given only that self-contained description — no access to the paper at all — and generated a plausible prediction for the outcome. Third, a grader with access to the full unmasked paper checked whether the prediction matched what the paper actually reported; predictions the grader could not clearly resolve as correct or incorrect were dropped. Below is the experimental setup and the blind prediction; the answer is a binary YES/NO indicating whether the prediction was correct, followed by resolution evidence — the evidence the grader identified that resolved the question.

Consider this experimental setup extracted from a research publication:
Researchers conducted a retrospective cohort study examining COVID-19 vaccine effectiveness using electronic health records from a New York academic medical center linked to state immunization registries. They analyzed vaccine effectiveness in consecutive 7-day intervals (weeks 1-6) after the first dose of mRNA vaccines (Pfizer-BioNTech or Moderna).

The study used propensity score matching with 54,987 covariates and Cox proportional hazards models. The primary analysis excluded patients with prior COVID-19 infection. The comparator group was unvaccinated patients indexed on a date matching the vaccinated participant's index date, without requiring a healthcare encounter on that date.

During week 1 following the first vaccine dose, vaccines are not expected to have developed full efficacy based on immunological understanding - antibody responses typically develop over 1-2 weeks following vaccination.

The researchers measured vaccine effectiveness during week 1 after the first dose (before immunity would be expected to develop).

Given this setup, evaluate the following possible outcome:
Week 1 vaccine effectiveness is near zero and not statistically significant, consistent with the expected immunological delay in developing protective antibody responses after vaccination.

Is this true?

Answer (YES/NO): NO